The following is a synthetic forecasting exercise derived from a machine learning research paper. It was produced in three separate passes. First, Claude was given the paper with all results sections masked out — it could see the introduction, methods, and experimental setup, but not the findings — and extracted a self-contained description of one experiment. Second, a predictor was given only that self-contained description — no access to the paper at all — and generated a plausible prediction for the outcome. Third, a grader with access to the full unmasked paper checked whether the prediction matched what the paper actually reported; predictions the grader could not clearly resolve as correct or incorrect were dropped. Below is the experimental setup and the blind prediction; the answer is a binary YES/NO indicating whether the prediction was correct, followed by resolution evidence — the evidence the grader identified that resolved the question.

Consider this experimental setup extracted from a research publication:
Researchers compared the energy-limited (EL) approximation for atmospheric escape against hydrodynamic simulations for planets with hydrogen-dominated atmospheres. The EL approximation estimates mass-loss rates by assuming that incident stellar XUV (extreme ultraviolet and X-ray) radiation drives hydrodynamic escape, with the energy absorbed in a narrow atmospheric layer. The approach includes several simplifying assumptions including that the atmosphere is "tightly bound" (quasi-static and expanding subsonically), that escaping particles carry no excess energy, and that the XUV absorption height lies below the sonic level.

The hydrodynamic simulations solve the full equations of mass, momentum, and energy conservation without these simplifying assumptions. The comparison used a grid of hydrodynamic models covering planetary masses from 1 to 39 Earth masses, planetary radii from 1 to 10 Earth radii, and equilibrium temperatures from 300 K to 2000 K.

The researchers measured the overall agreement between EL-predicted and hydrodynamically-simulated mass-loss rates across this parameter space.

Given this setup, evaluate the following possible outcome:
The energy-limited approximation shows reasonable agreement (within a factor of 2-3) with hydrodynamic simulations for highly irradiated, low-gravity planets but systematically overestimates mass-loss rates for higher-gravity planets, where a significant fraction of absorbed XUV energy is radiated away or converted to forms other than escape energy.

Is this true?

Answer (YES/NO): NO